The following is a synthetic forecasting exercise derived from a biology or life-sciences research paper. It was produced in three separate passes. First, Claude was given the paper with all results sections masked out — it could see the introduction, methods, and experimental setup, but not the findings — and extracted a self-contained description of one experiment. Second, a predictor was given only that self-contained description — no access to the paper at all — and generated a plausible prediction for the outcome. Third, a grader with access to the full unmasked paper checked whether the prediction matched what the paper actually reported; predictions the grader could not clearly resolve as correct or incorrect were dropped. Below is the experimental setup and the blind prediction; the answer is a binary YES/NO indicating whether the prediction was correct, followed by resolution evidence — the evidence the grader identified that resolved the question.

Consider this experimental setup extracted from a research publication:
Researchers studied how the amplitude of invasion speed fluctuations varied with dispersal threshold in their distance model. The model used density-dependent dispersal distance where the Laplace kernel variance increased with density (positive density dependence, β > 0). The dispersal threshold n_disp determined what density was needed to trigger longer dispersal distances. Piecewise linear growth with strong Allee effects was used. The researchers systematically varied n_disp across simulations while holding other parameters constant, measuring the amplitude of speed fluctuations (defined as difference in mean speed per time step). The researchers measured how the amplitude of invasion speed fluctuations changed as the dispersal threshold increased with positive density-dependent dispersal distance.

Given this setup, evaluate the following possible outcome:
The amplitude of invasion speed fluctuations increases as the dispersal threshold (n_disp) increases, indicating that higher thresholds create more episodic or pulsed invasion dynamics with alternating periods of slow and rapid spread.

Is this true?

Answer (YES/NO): YES